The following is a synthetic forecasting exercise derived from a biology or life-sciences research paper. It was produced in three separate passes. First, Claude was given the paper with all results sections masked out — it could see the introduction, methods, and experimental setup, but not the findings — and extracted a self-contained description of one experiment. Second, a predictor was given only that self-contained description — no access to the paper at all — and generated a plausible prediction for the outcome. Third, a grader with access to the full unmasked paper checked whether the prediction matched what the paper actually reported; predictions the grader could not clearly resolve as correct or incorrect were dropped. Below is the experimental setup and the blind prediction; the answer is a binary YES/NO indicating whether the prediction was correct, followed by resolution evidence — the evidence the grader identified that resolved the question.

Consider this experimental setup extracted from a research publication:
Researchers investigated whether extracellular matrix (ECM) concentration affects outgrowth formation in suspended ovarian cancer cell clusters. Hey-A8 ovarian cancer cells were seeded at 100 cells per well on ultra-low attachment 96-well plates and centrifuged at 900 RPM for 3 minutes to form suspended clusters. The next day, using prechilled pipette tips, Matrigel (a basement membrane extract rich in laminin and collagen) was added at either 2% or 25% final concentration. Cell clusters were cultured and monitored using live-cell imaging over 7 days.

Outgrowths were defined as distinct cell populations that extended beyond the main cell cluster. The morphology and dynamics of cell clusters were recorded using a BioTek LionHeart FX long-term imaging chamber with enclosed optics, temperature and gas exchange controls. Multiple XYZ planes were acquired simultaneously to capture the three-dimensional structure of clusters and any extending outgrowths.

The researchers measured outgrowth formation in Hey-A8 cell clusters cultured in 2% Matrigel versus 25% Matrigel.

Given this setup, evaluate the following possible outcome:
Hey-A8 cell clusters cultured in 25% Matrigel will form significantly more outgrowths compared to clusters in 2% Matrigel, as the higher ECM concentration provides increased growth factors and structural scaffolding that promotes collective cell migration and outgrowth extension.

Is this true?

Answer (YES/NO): NO